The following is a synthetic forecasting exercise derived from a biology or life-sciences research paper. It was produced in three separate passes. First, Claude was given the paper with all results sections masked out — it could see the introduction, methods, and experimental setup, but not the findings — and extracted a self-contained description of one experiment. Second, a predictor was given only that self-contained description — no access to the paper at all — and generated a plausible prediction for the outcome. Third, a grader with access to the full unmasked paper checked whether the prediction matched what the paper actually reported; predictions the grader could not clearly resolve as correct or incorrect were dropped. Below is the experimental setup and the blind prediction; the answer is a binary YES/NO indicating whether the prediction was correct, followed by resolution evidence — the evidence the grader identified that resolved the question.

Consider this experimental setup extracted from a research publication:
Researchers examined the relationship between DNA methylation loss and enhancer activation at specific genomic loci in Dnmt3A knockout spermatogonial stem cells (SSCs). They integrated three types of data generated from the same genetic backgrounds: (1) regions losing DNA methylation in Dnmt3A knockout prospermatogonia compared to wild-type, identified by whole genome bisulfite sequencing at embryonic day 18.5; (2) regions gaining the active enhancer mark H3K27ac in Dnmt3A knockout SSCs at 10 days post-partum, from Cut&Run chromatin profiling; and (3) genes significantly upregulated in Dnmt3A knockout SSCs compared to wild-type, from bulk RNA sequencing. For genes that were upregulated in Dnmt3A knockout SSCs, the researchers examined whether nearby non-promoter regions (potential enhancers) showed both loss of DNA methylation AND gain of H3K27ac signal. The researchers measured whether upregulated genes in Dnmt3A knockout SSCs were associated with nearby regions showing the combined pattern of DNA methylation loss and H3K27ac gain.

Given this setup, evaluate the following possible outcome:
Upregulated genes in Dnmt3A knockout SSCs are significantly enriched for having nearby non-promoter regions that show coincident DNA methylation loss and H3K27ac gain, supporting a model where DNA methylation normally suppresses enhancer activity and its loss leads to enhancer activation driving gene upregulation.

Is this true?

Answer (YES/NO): YES